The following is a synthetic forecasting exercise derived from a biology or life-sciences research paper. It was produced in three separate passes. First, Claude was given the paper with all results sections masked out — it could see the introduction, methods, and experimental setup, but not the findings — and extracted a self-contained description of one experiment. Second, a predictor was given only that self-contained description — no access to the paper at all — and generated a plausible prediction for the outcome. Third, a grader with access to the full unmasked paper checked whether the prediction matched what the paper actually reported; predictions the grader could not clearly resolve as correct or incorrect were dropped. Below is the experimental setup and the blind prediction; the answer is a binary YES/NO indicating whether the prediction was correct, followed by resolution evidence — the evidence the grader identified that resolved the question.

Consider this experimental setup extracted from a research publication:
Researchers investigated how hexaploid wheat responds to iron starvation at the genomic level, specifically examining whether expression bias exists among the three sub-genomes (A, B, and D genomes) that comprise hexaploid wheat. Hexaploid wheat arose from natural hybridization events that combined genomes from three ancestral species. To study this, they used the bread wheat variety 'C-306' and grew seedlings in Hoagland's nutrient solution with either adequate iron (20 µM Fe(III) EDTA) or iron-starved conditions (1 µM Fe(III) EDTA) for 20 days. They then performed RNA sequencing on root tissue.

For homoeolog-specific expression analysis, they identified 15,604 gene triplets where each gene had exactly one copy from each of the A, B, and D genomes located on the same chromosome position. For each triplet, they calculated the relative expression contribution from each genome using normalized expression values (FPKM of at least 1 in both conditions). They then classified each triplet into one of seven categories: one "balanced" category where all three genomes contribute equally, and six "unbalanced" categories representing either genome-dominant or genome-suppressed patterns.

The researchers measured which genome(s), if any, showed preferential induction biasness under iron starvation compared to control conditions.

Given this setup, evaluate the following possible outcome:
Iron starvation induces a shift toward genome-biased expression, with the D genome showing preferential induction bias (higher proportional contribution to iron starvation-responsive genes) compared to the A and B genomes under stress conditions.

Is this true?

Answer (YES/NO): NO